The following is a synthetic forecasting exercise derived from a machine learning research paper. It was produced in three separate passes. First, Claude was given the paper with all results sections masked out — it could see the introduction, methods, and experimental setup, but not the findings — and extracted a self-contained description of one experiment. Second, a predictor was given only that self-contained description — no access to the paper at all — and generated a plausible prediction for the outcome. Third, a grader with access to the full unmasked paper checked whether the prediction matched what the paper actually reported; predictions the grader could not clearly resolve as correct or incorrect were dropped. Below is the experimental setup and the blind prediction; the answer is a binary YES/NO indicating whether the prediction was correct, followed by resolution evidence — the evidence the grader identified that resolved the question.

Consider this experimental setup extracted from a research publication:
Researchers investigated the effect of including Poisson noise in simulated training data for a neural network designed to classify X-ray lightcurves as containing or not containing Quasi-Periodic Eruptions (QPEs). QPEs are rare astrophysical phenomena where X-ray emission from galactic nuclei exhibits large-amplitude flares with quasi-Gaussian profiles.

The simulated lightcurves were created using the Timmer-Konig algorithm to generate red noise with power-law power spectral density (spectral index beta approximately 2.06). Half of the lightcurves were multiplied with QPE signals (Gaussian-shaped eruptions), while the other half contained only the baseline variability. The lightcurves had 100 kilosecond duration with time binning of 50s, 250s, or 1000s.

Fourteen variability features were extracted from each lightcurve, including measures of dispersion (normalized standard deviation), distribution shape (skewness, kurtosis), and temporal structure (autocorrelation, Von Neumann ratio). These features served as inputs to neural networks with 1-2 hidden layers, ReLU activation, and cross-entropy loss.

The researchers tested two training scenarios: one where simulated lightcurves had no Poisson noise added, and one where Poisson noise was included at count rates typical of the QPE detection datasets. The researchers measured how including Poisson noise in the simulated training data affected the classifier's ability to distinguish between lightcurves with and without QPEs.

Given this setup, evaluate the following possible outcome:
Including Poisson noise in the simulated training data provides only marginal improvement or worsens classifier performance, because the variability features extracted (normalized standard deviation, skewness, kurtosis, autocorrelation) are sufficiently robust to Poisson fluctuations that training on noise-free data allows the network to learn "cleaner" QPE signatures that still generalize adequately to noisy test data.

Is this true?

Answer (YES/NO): YES